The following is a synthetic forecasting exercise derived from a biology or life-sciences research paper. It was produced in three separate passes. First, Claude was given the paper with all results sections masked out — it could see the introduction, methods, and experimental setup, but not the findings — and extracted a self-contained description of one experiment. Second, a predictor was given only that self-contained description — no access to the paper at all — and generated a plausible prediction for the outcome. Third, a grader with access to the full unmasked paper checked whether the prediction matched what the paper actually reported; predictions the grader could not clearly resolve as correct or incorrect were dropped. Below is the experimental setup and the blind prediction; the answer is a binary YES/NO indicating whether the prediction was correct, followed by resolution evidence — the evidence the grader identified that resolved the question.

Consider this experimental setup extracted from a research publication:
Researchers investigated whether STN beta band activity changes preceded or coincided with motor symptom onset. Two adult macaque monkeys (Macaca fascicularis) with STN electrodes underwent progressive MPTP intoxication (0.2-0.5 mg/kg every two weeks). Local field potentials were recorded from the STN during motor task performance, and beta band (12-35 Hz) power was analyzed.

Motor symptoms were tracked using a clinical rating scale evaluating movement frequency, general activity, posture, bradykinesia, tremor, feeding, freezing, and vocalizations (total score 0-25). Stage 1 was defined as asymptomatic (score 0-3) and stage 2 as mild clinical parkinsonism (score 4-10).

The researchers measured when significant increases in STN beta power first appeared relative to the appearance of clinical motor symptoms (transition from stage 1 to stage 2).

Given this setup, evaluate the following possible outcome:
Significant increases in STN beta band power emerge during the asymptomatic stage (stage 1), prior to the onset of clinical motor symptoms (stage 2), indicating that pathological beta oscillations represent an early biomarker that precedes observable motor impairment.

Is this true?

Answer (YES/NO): NO